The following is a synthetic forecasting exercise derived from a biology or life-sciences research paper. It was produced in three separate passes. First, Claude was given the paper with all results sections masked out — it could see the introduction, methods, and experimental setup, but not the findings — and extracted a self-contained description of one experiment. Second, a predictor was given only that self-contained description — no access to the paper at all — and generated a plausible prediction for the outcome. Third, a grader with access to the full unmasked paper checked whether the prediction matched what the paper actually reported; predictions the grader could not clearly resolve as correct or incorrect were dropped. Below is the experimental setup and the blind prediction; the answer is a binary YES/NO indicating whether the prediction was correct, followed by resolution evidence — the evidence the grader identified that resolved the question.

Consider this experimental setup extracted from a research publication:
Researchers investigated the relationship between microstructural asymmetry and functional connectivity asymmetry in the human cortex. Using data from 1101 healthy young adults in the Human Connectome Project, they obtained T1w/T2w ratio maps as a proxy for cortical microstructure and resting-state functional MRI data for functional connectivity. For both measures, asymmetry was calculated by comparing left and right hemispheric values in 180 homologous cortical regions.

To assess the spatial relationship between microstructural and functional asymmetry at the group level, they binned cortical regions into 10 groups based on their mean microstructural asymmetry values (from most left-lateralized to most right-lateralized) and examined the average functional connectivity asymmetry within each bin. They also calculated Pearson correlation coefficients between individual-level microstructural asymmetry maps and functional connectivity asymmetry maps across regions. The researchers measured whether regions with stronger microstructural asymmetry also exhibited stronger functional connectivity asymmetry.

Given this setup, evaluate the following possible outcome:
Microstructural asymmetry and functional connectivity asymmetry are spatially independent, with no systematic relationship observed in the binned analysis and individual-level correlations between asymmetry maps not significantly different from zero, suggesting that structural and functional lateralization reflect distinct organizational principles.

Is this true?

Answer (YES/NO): NO